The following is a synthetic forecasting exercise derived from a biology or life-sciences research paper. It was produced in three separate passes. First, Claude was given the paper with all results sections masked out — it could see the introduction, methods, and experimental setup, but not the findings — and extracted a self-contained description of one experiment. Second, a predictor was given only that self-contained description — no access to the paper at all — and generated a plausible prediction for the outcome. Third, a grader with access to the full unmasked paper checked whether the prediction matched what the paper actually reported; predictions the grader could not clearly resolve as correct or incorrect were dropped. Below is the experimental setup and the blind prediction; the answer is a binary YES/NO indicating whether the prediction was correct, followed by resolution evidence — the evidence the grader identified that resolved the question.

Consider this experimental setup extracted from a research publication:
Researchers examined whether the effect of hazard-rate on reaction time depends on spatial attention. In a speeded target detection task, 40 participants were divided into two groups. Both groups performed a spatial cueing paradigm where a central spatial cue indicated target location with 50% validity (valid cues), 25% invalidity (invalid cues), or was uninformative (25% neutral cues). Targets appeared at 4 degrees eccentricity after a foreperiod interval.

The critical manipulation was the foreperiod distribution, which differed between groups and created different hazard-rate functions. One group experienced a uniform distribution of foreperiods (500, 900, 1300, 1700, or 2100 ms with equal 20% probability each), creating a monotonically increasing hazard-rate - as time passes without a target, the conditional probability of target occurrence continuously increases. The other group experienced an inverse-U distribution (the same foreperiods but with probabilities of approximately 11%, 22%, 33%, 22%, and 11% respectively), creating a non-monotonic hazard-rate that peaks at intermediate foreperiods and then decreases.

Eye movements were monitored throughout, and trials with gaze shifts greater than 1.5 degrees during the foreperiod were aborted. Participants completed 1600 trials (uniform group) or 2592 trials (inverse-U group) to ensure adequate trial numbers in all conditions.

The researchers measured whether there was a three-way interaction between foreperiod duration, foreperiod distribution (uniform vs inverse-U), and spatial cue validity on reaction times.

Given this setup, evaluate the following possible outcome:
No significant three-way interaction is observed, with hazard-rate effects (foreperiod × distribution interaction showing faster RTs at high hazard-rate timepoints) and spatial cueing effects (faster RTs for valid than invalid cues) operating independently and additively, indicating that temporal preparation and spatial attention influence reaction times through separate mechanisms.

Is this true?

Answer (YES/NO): YES